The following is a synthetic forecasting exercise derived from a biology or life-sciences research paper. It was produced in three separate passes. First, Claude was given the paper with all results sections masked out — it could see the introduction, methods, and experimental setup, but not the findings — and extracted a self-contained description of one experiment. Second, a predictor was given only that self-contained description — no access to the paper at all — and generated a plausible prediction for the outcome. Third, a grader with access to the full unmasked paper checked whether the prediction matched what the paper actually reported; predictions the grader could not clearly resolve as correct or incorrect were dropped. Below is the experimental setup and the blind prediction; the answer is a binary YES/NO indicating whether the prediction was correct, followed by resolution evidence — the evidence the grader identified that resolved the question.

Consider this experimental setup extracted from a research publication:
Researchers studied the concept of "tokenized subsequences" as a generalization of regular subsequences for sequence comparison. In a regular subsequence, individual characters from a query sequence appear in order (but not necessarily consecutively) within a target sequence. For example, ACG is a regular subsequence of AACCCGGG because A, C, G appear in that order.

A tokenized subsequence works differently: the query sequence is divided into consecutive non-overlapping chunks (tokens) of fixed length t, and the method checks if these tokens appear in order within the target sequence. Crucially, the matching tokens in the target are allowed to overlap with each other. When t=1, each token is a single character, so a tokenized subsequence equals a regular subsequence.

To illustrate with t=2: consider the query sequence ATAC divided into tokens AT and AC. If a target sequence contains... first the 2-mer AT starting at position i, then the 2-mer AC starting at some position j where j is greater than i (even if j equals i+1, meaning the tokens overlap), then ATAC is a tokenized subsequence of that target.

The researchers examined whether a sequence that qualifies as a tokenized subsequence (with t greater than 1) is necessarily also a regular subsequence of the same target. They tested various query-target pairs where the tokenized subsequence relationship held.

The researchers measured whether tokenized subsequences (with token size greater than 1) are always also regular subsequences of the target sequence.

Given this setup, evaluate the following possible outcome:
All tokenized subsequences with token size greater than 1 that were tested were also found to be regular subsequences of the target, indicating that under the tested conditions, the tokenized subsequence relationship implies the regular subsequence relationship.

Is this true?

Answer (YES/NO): NO